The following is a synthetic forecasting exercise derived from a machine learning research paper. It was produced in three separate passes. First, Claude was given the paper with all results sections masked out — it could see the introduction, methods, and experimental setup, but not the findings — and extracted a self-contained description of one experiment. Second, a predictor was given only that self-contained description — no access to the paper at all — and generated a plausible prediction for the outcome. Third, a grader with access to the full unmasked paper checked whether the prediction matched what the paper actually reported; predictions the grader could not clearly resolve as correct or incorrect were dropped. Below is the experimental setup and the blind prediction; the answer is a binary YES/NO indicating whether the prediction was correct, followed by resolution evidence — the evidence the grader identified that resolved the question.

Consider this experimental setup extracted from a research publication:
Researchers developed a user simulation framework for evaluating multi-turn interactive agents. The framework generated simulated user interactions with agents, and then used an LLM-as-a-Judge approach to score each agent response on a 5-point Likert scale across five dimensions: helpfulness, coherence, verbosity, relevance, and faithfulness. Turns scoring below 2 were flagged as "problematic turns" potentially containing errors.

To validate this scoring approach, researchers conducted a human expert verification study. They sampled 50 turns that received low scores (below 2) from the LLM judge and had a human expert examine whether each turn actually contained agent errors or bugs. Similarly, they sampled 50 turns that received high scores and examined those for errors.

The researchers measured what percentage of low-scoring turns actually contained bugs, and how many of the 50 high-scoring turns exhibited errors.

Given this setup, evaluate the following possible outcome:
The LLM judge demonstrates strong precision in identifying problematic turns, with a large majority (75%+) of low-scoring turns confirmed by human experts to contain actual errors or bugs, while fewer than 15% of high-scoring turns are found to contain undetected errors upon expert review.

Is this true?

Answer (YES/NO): YES